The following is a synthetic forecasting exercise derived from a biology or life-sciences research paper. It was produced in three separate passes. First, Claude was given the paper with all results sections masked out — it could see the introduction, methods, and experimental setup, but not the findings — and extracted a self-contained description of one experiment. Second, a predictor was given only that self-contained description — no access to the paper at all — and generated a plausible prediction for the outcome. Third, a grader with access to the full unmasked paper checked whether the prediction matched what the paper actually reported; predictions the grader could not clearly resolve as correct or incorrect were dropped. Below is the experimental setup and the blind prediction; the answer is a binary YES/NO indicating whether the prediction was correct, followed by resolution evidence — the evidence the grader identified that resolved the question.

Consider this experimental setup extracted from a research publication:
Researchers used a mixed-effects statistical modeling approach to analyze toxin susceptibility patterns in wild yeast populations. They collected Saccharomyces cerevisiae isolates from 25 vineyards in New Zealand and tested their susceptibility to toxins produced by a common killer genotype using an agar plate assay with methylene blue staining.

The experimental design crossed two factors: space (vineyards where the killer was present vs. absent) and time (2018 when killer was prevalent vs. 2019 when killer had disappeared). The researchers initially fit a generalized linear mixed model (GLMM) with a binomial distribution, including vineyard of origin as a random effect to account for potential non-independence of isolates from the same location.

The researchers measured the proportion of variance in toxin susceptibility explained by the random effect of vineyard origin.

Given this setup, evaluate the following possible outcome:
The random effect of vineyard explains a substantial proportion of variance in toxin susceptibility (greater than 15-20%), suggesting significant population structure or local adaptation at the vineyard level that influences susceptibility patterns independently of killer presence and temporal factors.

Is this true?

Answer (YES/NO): NO